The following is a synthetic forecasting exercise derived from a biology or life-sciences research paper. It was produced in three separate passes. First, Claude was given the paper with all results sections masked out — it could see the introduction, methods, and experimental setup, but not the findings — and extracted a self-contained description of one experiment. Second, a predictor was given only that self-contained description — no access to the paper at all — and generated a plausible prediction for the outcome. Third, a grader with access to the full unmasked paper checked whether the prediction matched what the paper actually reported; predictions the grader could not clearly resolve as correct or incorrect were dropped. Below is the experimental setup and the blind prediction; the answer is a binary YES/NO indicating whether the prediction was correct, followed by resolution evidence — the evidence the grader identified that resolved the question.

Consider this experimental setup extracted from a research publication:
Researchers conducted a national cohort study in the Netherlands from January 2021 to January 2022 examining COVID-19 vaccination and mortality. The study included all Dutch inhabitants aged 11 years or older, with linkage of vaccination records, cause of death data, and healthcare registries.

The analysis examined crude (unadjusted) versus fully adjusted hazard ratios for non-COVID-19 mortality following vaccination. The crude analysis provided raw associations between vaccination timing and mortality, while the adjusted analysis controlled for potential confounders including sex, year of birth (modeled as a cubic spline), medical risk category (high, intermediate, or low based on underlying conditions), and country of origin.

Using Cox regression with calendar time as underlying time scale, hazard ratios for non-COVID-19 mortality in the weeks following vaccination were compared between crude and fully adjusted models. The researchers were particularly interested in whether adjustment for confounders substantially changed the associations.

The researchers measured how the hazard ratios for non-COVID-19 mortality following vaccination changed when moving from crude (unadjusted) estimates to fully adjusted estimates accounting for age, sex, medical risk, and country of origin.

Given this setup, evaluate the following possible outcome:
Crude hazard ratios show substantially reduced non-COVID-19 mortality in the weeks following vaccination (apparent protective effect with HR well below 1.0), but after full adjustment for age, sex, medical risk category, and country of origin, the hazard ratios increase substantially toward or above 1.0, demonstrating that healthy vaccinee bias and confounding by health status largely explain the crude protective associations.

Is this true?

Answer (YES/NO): NO